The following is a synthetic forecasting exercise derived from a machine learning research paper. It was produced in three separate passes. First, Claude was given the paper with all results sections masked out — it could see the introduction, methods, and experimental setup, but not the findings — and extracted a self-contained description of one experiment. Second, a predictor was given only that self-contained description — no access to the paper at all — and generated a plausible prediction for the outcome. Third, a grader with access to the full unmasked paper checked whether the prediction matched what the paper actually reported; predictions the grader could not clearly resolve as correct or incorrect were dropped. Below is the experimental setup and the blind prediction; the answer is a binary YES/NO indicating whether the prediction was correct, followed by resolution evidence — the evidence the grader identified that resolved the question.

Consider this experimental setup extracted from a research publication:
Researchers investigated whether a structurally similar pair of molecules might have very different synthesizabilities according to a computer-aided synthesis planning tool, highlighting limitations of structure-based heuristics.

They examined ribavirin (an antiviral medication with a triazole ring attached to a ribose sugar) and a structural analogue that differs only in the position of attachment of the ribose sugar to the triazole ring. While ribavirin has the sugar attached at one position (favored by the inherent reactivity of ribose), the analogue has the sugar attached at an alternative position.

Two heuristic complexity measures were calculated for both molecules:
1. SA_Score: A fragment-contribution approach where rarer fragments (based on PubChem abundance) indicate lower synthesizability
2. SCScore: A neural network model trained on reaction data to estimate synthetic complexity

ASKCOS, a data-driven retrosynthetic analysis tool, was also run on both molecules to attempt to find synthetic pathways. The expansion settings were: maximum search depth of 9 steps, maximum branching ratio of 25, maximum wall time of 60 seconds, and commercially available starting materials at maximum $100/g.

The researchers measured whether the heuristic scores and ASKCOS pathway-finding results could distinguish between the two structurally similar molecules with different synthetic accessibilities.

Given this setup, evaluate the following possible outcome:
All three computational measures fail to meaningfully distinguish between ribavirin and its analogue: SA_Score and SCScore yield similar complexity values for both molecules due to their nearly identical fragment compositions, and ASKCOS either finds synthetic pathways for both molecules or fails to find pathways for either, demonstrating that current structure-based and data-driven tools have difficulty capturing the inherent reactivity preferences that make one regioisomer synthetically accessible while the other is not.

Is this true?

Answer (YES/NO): NO